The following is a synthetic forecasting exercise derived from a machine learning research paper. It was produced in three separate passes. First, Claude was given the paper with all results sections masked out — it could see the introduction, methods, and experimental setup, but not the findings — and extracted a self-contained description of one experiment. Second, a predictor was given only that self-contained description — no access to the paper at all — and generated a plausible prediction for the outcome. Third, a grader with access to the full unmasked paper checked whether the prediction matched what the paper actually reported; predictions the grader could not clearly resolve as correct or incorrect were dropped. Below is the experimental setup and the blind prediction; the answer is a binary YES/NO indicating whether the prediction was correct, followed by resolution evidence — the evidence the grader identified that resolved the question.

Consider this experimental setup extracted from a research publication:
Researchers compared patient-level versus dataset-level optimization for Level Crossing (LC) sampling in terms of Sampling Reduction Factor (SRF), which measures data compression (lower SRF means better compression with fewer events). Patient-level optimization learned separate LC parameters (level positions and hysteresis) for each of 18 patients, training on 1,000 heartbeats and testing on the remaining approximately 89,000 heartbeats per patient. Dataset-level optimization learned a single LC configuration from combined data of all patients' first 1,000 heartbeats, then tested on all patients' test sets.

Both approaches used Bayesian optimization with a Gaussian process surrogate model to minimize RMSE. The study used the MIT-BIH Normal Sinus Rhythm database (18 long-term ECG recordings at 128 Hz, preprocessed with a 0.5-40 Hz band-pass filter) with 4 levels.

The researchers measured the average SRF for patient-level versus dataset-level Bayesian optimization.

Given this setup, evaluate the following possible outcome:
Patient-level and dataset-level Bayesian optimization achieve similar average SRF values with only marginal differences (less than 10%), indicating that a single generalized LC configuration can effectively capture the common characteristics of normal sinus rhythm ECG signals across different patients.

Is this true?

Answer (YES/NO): NO